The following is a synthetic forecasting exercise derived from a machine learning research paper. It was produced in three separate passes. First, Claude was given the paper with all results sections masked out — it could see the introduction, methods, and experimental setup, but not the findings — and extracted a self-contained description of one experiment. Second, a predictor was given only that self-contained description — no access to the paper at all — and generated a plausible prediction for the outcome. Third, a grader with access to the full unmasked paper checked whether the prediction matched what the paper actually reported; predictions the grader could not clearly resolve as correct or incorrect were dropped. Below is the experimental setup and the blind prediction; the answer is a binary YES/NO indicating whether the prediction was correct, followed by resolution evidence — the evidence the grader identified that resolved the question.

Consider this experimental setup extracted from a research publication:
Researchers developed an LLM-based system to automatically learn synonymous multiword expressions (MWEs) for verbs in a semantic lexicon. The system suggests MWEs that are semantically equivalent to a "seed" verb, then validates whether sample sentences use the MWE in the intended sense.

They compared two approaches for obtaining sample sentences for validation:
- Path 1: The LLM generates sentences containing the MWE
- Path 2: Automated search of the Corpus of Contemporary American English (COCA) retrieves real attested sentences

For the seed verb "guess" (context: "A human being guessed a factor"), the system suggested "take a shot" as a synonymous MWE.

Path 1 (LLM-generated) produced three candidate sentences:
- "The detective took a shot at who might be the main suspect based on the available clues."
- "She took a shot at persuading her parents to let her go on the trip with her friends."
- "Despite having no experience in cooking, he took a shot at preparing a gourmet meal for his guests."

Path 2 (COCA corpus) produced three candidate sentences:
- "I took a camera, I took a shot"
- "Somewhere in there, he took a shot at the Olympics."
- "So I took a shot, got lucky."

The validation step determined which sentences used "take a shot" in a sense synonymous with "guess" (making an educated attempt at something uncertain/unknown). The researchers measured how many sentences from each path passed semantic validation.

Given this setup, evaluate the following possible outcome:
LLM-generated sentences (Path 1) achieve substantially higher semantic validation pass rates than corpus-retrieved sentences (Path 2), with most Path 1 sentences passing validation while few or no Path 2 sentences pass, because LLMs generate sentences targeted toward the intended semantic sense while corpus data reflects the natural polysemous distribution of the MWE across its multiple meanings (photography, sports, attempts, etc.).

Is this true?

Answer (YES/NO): NO